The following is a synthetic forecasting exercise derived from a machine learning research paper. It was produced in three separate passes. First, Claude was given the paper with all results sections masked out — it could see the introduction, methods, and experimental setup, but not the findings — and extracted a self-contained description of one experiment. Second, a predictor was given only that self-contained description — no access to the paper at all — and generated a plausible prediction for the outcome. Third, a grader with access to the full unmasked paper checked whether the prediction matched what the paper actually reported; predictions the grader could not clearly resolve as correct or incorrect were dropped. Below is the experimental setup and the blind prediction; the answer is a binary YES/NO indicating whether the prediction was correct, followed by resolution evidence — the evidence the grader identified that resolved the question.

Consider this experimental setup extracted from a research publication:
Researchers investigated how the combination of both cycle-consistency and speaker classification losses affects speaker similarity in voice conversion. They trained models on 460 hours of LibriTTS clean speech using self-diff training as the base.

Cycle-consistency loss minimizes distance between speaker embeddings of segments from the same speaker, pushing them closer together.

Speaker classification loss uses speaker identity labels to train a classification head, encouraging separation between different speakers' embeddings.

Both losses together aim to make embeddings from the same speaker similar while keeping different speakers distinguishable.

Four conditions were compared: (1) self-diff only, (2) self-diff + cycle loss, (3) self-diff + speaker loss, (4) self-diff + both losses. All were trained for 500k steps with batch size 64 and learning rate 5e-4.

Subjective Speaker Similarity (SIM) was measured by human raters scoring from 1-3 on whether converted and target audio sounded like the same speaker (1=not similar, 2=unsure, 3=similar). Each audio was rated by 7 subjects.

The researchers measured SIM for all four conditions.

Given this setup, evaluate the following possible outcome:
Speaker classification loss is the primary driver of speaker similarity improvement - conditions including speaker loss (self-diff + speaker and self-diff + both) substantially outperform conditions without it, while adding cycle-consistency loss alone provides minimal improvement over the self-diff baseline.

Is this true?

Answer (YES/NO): YES